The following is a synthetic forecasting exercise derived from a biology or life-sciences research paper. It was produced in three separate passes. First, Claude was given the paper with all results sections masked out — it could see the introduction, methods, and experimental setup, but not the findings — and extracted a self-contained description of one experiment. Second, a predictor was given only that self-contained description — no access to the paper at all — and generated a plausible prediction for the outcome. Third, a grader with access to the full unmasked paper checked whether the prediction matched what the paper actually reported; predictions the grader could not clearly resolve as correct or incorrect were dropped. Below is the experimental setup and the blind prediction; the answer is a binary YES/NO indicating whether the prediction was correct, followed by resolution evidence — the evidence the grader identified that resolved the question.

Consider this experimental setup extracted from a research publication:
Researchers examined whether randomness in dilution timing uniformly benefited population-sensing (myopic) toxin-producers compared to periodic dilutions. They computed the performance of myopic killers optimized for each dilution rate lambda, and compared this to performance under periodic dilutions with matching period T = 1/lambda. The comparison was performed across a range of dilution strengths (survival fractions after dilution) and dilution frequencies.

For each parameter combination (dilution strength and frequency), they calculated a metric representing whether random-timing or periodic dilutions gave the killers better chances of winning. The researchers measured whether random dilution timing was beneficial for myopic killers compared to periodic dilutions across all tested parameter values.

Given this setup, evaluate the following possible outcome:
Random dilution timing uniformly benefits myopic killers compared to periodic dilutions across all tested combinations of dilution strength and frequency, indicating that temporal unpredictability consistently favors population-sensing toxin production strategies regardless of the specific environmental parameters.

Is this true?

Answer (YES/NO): YES